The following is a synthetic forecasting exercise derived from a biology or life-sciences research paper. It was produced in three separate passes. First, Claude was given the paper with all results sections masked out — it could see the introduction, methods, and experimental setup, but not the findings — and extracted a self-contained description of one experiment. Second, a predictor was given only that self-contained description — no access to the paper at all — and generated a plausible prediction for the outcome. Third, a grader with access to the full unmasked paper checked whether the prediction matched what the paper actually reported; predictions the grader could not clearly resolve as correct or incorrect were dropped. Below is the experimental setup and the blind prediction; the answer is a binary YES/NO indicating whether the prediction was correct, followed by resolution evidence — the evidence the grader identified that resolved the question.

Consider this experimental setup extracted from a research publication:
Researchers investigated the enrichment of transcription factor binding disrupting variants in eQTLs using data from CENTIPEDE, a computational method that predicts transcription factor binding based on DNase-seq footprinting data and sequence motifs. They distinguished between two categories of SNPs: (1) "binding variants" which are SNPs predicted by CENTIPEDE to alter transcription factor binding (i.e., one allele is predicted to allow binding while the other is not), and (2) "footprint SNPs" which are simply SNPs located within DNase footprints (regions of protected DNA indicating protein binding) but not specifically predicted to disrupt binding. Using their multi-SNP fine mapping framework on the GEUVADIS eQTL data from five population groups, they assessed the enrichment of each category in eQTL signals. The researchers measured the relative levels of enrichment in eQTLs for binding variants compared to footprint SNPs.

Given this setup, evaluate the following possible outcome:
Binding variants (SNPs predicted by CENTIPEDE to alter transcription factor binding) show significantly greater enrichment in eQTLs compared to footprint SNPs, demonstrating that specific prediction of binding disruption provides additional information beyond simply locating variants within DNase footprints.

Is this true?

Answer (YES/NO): YES